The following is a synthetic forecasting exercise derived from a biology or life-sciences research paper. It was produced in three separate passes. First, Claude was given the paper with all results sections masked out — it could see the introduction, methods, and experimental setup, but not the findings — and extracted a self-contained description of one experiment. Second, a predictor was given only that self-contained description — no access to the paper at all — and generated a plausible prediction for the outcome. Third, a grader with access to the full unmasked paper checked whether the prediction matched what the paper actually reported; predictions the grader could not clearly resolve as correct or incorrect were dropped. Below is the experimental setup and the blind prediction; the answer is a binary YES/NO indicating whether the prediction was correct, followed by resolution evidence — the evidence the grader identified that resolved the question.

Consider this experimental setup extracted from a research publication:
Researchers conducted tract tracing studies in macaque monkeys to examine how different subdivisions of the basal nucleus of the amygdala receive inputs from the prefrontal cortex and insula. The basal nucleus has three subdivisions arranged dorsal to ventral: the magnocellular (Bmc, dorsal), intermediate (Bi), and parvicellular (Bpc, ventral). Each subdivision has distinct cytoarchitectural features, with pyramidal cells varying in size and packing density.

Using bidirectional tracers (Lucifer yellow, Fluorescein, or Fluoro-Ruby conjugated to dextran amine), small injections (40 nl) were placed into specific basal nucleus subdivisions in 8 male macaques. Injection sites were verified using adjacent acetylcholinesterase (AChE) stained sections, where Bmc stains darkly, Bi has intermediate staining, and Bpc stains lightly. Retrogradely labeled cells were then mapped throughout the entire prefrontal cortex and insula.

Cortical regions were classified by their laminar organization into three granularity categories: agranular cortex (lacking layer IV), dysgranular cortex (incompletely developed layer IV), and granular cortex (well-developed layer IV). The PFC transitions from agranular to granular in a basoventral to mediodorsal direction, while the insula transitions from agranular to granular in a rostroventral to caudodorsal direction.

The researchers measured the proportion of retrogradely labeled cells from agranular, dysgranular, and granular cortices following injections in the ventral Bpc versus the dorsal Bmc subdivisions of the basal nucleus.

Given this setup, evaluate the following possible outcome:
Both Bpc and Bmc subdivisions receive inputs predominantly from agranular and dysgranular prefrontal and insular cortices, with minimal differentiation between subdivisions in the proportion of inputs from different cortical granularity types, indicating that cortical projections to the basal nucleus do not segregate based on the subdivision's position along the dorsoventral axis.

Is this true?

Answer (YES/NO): NO